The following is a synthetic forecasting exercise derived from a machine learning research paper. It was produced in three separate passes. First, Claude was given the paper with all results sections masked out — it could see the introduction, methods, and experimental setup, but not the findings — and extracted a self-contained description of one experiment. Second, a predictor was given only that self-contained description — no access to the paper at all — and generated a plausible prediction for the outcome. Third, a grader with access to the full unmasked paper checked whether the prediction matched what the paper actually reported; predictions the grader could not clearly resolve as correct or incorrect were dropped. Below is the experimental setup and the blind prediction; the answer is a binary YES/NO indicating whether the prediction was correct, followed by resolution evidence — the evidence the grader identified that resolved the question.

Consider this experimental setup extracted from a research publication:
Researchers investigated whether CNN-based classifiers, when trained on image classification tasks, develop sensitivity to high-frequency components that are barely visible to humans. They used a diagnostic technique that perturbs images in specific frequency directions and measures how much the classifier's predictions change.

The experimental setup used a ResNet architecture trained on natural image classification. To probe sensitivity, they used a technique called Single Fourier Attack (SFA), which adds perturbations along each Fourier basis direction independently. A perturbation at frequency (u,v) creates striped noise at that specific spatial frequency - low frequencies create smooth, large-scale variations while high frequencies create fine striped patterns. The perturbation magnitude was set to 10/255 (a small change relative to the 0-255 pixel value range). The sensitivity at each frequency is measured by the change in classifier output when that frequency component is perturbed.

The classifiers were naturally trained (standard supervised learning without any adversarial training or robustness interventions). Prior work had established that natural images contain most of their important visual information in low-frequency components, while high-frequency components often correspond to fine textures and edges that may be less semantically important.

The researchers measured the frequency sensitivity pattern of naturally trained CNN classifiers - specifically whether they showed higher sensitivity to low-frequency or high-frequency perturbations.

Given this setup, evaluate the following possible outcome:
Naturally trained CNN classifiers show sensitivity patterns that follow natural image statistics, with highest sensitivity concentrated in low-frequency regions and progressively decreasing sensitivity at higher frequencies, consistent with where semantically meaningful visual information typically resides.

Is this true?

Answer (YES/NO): NO